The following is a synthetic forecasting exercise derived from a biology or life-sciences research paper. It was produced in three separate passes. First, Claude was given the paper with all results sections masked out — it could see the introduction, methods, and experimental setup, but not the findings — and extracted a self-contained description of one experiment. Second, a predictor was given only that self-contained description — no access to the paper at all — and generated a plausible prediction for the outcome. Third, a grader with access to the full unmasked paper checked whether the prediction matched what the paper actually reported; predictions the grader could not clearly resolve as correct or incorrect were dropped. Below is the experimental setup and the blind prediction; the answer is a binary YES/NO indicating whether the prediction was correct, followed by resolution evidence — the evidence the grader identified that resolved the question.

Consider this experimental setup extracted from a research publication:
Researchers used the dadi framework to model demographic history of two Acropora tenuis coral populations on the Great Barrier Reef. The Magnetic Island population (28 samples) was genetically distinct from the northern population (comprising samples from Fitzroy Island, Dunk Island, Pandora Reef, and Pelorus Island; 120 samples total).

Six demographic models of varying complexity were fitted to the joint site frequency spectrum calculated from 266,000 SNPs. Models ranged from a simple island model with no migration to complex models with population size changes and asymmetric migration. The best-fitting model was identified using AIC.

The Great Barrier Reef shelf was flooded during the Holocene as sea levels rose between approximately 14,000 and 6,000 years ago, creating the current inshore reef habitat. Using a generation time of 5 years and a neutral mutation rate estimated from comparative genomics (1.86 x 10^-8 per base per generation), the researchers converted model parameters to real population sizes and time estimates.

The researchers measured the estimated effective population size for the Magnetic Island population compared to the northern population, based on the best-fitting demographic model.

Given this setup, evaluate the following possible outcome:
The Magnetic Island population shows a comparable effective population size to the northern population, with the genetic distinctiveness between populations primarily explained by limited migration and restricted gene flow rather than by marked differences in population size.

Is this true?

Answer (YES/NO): NO